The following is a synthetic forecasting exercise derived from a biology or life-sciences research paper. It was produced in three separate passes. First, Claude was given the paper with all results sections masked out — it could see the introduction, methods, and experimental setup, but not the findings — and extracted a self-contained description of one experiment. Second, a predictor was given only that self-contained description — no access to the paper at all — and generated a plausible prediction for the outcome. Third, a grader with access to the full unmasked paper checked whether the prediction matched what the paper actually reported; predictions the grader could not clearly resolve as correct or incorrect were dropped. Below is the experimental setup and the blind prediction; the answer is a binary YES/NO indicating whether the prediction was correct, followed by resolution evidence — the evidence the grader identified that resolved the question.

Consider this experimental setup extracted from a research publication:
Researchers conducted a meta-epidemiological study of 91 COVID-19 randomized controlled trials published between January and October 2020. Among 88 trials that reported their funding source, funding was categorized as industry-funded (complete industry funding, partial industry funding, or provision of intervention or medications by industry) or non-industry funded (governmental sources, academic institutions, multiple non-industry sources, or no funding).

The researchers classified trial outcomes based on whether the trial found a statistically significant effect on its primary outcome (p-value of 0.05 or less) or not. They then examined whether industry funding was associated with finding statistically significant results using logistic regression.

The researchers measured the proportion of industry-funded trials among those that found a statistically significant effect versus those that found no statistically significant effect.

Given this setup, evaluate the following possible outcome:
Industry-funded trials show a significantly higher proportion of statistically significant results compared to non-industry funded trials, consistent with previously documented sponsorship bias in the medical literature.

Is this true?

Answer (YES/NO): NO